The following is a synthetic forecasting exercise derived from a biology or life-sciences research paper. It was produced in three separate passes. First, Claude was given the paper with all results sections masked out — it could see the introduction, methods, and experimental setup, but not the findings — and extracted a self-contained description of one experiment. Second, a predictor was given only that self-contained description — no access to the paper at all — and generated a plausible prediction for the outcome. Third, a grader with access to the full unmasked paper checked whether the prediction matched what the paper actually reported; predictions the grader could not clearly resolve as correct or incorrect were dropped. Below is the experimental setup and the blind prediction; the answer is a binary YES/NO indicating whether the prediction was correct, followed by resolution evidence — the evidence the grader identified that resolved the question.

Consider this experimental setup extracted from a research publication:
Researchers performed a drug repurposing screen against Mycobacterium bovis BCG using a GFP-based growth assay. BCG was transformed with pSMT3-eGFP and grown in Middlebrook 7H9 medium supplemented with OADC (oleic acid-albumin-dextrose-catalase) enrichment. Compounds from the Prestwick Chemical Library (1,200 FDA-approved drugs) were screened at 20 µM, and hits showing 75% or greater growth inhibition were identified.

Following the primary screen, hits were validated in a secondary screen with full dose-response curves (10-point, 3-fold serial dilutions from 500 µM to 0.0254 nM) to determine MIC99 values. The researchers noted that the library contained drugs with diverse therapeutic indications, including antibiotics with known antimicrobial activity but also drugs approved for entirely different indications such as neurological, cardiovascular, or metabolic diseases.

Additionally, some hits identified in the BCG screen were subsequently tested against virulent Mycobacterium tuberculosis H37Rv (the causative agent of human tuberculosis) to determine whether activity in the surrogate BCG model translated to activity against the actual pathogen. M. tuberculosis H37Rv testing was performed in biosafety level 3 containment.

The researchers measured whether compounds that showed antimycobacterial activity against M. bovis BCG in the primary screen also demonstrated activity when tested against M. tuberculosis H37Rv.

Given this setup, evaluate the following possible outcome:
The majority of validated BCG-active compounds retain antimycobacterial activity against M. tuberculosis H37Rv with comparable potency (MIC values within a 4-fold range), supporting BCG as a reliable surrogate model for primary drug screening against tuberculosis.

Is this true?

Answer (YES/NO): NO